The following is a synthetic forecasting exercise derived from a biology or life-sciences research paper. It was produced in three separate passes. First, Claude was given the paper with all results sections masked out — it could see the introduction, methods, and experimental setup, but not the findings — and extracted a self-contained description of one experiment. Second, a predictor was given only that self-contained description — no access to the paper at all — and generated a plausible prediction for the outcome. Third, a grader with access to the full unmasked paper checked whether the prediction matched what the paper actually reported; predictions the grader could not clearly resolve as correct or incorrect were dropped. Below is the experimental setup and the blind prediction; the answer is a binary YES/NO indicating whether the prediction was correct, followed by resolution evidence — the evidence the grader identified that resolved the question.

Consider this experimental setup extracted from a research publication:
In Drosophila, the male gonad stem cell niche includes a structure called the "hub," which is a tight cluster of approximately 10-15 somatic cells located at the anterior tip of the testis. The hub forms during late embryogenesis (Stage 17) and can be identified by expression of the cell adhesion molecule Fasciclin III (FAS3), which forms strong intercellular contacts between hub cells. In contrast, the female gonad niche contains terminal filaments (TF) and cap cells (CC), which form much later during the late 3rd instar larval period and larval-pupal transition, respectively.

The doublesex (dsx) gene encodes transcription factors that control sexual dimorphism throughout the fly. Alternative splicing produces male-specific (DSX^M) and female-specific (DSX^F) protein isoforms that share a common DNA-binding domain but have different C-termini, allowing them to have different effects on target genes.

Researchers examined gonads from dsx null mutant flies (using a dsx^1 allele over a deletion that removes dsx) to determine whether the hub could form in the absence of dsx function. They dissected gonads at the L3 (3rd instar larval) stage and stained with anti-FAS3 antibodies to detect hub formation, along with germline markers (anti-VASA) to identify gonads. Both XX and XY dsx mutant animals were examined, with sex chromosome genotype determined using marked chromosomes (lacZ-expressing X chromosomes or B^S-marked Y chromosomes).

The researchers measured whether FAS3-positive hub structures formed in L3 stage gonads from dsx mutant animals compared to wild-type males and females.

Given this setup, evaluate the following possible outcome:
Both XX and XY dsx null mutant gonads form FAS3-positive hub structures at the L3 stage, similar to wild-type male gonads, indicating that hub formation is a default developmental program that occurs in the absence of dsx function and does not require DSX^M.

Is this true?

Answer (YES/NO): NO